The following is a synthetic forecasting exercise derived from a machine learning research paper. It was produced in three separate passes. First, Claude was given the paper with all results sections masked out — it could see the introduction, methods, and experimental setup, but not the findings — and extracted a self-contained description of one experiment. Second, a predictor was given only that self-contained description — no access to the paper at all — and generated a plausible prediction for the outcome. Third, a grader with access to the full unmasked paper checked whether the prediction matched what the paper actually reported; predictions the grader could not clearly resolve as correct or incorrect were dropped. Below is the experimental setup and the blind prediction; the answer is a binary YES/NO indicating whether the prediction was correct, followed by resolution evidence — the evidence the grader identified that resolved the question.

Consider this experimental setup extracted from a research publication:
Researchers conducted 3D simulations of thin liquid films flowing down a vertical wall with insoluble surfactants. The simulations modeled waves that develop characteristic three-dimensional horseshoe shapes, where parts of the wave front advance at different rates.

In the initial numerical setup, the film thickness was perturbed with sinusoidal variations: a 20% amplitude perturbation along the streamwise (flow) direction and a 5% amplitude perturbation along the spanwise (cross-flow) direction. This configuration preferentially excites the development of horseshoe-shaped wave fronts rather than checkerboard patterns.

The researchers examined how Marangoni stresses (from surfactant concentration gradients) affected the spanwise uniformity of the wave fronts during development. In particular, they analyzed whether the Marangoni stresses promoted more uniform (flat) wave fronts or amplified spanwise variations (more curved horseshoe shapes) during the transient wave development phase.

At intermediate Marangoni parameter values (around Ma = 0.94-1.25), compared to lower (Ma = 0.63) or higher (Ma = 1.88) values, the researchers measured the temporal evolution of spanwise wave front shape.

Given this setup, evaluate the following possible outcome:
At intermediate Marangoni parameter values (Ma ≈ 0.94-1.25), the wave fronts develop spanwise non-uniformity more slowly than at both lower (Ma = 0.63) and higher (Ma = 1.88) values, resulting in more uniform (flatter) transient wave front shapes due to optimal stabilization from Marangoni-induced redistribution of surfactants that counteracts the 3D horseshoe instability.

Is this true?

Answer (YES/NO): NO